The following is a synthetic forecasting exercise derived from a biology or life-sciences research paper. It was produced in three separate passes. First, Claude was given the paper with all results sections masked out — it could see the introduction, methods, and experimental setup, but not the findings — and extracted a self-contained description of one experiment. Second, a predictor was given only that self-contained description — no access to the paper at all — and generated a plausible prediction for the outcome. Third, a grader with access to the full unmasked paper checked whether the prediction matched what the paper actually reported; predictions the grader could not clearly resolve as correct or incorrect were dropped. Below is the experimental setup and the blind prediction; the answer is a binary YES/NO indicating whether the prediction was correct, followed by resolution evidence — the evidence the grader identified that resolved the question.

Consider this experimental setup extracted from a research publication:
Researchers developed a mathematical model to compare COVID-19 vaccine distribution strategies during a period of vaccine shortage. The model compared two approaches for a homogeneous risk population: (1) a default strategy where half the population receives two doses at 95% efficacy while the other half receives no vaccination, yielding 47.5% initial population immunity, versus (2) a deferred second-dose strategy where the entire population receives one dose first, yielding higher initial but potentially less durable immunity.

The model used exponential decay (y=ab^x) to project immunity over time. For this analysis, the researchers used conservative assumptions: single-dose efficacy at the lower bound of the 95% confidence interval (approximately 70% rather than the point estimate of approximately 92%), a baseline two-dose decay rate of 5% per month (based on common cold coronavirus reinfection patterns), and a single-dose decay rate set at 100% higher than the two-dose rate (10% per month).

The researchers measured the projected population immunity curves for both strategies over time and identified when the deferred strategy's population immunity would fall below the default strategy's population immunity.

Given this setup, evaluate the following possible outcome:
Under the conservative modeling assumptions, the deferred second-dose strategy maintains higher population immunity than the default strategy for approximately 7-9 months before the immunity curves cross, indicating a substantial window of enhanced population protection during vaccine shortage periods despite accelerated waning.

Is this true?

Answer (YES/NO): YES